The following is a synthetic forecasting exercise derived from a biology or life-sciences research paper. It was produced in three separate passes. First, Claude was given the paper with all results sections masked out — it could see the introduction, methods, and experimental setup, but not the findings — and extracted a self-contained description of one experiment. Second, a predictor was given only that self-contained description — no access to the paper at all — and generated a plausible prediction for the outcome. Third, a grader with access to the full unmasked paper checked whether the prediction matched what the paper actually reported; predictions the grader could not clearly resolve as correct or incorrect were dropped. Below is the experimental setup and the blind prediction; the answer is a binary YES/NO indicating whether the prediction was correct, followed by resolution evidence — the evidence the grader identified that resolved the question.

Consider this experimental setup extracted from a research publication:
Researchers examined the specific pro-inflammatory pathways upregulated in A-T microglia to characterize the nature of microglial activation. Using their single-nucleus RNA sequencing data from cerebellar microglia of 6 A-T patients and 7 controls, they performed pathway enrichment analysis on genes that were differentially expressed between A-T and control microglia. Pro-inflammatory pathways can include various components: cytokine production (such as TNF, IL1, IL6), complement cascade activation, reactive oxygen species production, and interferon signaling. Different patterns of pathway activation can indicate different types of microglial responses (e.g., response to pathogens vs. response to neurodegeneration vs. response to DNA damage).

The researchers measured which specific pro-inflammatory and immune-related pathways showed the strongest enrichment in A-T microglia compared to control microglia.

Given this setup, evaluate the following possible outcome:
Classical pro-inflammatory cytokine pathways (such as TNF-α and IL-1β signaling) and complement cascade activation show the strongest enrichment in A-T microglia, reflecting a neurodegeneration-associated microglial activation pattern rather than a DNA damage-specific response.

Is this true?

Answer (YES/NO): NO